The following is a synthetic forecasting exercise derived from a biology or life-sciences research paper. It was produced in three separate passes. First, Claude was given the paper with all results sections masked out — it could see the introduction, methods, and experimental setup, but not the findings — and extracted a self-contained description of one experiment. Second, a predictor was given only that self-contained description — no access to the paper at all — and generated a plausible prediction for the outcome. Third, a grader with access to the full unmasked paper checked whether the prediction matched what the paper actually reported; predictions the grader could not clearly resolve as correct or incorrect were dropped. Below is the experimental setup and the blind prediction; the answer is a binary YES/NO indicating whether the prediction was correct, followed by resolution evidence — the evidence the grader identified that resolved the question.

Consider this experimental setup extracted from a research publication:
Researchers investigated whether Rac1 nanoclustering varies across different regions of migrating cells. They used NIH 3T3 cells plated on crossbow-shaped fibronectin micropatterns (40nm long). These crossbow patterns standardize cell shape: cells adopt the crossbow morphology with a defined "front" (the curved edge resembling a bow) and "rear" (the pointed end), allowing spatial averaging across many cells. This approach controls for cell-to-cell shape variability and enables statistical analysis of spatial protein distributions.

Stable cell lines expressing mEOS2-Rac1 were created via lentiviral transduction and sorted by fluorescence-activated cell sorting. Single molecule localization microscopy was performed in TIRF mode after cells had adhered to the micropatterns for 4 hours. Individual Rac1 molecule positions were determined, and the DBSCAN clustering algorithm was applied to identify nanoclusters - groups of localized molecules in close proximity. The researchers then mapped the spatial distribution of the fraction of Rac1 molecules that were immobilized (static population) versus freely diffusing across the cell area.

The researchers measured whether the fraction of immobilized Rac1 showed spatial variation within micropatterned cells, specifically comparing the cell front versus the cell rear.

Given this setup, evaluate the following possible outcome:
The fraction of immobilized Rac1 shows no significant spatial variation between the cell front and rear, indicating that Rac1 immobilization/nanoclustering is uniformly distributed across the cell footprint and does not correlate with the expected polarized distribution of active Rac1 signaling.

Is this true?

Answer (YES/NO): NO